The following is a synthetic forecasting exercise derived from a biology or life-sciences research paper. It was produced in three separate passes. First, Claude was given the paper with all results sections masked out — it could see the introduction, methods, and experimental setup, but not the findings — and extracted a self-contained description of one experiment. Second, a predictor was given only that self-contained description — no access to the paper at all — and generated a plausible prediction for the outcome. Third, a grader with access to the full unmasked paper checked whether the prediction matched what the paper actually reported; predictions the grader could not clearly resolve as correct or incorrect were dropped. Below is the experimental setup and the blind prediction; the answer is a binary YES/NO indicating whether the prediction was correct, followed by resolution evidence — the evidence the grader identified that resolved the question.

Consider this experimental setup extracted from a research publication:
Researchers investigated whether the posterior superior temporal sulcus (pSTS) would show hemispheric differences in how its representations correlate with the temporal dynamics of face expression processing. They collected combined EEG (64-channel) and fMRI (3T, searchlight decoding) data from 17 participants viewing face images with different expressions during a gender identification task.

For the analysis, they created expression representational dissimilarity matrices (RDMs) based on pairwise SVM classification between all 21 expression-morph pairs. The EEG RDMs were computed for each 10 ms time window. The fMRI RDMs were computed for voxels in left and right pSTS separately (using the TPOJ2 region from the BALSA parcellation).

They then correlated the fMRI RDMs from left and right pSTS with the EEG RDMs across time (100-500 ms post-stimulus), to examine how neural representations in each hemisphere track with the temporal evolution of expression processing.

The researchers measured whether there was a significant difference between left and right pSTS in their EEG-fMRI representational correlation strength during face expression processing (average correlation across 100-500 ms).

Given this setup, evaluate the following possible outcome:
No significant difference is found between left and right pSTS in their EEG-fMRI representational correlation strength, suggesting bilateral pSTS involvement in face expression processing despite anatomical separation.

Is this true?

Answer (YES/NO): NO